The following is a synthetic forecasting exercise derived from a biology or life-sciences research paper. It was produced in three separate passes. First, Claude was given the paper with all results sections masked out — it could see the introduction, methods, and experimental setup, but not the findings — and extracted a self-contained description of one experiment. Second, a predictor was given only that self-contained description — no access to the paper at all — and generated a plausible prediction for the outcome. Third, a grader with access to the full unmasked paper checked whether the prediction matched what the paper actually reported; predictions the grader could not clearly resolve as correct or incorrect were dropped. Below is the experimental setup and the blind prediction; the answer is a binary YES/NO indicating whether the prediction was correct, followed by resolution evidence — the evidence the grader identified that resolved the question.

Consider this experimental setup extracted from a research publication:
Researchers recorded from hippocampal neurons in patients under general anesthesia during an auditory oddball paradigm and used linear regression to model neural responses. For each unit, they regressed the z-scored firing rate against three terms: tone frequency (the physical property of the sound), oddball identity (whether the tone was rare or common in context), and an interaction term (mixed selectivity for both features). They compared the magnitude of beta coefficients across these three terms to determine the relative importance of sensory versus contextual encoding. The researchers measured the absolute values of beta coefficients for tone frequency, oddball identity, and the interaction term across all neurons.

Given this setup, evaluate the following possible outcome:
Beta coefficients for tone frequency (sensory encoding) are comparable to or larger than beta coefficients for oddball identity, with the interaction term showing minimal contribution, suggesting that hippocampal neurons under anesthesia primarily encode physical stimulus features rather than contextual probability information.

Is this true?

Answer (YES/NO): NO